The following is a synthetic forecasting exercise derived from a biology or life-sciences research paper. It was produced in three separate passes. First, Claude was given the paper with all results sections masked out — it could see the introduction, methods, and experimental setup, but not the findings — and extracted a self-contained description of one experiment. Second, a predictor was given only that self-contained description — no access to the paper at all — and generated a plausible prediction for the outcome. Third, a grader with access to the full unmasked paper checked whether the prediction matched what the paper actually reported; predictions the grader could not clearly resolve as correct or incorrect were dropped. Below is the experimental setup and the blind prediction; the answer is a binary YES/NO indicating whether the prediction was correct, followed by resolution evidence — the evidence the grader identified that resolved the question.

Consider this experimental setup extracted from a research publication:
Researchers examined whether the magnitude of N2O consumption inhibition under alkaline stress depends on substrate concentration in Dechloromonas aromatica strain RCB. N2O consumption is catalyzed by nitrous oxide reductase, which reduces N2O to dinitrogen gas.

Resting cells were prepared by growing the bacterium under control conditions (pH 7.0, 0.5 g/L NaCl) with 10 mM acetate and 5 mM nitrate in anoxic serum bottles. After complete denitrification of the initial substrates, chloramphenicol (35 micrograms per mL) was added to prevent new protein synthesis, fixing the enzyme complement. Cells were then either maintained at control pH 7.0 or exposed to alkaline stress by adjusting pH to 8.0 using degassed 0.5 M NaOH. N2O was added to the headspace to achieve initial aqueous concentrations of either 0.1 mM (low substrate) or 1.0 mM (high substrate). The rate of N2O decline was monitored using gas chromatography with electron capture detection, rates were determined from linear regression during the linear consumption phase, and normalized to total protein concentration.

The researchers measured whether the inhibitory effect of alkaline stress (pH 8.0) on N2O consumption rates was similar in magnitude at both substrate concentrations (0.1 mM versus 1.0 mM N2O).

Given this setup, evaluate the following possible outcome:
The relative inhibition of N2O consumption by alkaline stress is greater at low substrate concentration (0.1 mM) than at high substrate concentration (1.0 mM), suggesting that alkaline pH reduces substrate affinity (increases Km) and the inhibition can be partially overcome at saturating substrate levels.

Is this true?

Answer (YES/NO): YES